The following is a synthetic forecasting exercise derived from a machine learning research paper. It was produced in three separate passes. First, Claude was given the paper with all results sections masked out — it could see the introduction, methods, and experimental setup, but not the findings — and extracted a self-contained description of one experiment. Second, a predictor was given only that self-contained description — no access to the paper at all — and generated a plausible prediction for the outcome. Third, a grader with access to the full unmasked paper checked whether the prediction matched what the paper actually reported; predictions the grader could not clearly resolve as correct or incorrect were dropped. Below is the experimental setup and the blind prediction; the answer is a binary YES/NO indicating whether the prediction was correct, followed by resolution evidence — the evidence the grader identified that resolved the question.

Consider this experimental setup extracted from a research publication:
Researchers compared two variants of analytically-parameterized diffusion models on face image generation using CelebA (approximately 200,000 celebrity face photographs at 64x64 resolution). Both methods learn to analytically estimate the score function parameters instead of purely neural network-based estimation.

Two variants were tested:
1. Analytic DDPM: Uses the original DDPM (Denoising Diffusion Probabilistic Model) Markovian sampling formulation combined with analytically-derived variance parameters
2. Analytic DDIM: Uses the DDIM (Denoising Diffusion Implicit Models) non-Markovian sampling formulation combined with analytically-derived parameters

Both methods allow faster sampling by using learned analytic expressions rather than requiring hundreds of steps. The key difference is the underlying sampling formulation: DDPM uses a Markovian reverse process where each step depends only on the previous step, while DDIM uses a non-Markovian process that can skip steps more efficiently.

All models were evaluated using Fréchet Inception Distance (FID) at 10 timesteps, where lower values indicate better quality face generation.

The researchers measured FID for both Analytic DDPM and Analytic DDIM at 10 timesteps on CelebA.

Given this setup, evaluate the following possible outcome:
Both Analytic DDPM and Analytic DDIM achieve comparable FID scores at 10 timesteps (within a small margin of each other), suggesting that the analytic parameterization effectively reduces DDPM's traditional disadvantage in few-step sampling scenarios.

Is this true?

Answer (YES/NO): NO